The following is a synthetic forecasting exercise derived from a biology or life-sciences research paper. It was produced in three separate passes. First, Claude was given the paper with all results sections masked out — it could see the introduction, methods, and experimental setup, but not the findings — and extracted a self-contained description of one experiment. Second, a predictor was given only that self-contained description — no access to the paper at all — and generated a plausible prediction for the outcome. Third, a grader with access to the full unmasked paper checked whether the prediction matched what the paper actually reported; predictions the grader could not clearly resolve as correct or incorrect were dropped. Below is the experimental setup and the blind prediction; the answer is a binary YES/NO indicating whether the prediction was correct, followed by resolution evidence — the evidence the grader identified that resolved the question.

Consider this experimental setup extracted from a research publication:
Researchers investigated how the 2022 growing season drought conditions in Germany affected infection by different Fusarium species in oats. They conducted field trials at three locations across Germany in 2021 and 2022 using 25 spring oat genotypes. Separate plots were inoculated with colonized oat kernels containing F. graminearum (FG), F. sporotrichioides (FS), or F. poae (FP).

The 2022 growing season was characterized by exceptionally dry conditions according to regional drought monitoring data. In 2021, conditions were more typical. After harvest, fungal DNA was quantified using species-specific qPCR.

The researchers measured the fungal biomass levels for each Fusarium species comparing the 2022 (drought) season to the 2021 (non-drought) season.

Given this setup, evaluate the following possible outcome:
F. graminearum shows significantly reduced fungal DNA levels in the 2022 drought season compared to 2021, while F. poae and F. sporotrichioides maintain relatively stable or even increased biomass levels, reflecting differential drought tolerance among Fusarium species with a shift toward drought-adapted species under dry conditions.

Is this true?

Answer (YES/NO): NO